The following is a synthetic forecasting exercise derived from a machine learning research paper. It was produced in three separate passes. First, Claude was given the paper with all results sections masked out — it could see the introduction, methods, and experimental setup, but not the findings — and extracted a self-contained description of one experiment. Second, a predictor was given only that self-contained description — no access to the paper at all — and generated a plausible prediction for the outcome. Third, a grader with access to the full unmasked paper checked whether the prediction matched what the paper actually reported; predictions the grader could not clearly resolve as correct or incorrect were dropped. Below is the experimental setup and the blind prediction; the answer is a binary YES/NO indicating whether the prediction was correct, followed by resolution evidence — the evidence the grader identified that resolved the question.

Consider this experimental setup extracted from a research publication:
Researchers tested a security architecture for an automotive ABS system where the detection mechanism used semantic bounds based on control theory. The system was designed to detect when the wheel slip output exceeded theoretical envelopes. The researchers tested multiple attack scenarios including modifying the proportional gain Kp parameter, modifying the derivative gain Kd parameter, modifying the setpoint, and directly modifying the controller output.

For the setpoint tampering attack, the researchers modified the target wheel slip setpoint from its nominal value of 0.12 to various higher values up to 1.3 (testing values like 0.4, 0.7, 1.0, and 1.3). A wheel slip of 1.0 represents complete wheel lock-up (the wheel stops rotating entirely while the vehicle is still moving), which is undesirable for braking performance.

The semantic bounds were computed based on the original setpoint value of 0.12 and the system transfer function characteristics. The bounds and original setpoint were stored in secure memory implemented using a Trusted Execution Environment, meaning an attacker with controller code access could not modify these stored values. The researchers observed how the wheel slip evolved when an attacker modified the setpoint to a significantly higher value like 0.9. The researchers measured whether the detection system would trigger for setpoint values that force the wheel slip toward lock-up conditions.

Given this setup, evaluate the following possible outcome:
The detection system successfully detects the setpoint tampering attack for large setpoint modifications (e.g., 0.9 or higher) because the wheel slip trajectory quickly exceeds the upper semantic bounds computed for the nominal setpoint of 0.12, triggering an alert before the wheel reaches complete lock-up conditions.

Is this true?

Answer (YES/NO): YES